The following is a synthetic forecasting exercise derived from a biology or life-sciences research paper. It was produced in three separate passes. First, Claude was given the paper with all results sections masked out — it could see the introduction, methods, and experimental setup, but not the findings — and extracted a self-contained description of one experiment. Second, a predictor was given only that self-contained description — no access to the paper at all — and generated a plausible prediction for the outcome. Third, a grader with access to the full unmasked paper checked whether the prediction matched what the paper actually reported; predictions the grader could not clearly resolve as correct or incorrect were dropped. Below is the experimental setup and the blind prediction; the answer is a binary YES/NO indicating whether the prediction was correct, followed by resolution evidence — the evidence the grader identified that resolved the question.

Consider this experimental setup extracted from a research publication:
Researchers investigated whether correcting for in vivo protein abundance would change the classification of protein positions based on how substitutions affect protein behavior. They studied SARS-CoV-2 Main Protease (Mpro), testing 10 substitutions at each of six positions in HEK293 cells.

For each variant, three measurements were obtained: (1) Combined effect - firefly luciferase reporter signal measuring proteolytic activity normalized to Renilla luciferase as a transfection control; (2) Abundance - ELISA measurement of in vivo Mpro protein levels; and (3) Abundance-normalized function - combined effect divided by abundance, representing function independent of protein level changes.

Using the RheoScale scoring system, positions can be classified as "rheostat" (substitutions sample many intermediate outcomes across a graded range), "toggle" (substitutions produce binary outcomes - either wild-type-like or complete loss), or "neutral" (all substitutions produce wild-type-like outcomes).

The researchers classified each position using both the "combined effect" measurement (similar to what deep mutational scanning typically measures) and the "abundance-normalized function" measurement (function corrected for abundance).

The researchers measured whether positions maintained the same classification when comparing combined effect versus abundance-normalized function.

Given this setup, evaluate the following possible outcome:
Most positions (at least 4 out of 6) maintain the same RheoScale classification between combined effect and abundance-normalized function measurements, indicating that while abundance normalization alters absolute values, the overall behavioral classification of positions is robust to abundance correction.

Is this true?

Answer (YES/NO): YES